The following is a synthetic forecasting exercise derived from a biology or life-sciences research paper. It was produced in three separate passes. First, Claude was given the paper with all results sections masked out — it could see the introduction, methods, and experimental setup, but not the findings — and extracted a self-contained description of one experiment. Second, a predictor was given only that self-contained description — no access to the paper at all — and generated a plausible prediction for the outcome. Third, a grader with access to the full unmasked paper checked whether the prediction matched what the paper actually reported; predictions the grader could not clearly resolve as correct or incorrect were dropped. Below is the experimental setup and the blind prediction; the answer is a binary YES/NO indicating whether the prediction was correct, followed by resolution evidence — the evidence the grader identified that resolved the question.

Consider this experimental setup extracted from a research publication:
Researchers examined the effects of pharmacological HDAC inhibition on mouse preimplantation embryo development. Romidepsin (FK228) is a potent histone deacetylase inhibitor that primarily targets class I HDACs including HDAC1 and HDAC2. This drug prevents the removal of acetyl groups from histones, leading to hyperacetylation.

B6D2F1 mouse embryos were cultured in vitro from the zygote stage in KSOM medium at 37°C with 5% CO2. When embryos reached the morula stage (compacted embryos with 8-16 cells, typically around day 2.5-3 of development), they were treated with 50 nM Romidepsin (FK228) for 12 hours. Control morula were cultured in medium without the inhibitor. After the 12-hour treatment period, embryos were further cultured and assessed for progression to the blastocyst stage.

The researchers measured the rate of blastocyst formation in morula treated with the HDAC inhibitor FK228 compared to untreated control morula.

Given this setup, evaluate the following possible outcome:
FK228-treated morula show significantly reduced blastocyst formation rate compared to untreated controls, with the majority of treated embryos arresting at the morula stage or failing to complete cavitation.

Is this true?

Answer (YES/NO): YES